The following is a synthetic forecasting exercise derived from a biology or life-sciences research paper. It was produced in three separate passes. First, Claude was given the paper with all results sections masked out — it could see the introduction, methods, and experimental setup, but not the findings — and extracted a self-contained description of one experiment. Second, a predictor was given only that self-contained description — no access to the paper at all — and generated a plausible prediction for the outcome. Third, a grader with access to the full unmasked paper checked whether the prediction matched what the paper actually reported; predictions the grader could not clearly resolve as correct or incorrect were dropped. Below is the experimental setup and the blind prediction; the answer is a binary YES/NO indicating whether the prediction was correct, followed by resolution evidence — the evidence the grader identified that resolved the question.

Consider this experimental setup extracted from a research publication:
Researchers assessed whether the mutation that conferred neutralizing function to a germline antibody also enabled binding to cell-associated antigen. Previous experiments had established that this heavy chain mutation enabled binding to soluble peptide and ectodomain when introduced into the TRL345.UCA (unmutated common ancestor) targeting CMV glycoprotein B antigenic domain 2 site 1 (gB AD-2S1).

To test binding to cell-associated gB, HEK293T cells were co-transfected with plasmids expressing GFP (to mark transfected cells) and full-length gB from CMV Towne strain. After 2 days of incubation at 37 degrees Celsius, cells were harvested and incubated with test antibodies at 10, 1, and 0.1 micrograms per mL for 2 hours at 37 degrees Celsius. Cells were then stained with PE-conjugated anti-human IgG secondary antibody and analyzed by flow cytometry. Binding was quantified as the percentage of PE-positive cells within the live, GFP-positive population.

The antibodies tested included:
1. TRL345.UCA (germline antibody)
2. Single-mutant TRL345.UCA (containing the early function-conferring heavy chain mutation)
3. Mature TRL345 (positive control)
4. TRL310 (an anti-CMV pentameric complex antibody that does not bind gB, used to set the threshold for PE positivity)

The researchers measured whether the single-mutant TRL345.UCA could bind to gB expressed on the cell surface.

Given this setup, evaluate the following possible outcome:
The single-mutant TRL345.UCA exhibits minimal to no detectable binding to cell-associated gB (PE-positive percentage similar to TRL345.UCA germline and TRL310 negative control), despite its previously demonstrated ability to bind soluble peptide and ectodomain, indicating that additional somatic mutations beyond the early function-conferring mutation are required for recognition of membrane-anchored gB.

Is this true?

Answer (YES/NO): NO